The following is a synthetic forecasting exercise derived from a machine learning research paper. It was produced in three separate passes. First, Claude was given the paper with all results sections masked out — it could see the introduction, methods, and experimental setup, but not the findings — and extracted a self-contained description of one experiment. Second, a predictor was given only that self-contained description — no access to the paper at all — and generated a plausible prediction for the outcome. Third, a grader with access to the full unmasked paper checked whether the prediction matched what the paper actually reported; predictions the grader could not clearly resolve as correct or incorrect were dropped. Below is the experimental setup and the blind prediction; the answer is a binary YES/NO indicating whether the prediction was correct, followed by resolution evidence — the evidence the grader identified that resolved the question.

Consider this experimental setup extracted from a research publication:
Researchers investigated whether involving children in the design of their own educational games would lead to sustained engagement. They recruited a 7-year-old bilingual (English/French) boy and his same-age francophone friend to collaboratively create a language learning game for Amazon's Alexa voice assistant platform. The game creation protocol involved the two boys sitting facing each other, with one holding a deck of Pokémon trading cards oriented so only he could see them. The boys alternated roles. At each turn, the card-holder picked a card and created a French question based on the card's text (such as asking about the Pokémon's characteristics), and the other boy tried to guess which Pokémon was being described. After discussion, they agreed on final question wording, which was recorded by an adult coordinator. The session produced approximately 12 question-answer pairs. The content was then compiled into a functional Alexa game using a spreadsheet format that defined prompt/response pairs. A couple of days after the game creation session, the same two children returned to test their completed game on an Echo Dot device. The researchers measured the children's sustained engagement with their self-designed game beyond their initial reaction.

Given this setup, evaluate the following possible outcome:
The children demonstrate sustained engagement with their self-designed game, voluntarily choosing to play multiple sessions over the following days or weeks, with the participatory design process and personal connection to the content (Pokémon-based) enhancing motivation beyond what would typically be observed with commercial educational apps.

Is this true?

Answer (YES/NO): NO